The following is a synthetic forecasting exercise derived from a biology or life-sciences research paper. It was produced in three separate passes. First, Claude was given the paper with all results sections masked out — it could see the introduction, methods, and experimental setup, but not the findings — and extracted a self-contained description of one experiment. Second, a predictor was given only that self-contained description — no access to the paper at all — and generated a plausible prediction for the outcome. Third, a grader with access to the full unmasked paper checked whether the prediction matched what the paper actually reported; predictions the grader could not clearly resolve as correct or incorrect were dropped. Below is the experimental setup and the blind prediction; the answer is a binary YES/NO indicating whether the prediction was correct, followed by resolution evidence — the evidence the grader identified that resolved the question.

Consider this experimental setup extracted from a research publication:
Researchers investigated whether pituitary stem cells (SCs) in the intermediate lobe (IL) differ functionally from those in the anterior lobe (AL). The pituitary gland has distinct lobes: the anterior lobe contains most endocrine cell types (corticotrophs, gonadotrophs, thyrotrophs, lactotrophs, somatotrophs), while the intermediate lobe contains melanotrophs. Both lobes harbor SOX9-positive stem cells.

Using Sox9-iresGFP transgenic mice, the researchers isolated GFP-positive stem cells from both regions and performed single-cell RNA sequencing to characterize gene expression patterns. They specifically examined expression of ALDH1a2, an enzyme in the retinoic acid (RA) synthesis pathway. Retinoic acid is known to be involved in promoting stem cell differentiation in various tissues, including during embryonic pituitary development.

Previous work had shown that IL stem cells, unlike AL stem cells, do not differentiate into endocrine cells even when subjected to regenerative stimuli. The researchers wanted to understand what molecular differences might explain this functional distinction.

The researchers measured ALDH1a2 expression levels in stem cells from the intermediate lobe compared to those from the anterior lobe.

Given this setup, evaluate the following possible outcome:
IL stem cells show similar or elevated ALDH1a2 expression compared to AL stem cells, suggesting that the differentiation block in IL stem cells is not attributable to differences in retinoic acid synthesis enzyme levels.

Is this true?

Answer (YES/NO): NO